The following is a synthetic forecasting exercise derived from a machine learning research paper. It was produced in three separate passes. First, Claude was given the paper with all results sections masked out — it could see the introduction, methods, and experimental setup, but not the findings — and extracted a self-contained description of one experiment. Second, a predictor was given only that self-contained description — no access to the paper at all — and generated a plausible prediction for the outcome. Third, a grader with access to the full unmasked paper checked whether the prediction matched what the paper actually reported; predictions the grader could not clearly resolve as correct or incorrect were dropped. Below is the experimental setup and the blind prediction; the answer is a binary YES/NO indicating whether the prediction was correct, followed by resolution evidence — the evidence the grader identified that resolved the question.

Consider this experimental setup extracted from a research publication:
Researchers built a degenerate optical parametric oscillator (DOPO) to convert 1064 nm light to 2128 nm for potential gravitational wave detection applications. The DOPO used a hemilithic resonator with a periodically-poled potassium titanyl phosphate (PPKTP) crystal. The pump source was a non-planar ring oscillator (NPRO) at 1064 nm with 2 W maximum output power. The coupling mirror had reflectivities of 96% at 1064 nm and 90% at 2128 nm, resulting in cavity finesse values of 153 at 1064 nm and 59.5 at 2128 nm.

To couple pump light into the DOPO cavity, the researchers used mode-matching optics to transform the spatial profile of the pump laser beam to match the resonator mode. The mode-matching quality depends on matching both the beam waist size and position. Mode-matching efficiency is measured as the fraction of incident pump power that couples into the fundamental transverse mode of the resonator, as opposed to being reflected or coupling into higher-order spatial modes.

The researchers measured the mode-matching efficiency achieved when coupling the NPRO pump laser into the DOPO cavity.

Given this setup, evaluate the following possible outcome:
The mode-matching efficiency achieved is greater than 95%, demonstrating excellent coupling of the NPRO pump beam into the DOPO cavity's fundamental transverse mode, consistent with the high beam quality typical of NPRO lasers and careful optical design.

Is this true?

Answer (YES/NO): NO